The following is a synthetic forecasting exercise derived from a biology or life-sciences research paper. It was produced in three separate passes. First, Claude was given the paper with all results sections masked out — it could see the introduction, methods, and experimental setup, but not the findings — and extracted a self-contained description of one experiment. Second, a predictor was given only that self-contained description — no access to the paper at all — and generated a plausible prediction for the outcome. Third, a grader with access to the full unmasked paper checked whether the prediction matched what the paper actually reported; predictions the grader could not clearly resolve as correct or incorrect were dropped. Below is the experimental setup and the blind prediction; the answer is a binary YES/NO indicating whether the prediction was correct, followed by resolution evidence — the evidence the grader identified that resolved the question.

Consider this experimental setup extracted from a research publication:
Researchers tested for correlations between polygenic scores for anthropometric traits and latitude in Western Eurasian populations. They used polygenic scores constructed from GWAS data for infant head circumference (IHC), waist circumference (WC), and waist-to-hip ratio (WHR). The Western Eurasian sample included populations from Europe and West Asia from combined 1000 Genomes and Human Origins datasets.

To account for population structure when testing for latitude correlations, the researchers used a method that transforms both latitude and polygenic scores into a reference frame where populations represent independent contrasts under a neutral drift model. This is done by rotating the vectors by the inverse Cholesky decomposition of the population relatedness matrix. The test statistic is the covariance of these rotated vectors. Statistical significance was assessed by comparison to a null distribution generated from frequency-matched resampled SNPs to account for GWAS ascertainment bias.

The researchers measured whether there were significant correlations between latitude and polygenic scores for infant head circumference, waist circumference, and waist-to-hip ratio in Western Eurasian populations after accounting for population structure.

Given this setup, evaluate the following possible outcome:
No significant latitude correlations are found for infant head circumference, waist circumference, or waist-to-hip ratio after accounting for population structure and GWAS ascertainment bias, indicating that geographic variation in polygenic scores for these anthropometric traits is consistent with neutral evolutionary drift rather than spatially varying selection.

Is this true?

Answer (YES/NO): NO